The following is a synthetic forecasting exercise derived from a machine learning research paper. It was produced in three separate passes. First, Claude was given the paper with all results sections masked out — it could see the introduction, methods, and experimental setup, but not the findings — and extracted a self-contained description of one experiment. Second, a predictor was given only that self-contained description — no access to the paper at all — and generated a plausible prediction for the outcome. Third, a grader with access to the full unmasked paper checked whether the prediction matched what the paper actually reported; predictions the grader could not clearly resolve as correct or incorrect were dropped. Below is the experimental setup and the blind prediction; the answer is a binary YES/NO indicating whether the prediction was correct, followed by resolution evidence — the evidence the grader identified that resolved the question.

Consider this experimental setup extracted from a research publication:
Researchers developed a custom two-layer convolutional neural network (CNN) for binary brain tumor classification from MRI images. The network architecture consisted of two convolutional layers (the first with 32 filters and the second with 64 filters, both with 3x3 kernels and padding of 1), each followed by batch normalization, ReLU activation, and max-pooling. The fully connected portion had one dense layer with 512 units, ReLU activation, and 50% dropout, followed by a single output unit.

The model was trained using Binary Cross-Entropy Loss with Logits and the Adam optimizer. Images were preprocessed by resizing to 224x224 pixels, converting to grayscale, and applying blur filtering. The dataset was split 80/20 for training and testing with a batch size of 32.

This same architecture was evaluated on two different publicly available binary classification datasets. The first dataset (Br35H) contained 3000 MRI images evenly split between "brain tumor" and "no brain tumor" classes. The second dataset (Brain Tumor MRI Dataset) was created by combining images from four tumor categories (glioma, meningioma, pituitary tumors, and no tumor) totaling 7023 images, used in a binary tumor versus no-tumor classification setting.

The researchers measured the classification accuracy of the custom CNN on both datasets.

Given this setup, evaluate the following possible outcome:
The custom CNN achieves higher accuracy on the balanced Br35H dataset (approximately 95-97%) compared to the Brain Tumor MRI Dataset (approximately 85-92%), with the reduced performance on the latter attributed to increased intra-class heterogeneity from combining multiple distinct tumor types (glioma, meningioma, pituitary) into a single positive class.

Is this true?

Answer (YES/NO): NO